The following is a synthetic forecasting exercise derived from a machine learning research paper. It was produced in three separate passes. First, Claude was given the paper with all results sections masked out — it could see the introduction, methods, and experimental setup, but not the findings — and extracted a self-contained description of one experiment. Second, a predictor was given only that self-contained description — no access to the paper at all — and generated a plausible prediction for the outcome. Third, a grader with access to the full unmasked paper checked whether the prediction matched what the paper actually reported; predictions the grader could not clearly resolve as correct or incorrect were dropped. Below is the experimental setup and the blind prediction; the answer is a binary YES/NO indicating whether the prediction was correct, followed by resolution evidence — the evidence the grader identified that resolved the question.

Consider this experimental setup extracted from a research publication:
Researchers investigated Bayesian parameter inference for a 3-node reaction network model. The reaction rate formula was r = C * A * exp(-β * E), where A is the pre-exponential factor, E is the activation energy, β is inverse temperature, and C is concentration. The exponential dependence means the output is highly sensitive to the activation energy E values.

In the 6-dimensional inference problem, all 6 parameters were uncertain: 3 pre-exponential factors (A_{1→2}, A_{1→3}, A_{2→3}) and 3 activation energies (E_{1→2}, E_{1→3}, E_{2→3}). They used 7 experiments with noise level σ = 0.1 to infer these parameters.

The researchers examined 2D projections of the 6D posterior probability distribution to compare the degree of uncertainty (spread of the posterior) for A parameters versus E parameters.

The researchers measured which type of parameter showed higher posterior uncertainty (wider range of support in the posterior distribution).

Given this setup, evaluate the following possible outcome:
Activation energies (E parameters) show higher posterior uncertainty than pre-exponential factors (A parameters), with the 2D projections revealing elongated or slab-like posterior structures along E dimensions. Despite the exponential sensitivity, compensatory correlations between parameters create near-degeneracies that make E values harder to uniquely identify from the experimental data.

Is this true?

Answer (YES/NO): YES